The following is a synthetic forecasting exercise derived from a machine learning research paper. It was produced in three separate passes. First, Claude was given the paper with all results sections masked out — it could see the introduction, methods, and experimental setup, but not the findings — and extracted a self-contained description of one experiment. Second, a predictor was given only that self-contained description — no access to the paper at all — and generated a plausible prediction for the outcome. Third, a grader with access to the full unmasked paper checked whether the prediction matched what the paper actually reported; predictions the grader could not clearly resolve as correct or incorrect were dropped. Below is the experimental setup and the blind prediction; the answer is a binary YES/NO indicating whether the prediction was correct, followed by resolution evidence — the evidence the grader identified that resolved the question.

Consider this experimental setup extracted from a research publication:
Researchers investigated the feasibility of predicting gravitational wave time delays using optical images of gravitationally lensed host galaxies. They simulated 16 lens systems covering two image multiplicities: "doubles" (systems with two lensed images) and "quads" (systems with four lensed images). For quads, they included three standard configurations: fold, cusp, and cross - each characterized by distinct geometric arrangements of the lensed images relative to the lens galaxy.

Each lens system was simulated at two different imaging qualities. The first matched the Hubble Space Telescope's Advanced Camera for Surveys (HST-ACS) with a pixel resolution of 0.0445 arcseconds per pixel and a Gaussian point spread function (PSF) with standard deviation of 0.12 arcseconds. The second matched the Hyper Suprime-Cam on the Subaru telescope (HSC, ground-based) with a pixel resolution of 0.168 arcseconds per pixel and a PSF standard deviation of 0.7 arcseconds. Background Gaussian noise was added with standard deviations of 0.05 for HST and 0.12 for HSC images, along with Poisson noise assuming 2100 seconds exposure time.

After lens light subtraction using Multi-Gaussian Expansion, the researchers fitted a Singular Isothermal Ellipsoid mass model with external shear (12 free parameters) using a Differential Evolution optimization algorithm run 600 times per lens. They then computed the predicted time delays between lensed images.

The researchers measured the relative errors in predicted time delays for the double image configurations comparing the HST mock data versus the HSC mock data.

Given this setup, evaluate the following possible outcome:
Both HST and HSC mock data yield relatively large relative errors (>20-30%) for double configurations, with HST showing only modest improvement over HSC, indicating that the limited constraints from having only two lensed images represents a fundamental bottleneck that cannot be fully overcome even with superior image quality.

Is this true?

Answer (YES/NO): NO